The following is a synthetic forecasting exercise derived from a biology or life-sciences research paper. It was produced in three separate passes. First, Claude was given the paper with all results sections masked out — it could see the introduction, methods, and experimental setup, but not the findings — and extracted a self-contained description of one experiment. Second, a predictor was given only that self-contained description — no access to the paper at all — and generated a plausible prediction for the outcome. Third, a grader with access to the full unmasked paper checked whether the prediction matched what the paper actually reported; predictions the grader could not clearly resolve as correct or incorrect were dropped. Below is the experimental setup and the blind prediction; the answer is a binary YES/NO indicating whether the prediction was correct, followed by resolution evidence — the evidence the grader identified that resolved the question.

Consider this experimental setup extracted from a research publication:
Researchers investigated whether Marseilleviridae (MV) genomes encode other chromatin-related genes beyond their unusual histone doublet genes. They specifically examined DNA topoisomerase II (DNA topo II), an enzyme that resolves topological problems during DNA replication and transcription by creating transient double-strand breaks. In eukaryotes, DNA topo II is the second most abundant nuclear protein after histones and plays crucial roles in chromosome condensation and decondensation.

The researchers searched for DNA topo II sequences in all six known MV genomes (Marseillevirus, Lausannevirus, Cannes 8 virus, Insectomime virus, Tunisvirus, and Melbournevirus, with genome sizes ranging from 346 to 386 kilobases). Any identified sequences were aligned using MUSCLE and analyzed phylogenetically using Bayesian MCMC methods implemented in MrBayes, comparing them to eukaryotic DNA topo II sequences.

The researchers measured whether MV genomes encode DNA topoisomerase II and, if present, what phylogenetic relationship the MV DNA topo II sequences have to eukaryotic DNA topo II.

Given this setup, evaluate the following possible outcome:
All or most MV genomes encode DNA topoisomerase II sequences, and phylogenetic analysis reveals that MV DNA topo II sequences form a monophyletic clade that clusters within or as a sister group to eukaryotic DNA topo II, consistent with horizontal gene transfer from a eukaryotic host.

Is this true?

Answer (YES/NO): NO